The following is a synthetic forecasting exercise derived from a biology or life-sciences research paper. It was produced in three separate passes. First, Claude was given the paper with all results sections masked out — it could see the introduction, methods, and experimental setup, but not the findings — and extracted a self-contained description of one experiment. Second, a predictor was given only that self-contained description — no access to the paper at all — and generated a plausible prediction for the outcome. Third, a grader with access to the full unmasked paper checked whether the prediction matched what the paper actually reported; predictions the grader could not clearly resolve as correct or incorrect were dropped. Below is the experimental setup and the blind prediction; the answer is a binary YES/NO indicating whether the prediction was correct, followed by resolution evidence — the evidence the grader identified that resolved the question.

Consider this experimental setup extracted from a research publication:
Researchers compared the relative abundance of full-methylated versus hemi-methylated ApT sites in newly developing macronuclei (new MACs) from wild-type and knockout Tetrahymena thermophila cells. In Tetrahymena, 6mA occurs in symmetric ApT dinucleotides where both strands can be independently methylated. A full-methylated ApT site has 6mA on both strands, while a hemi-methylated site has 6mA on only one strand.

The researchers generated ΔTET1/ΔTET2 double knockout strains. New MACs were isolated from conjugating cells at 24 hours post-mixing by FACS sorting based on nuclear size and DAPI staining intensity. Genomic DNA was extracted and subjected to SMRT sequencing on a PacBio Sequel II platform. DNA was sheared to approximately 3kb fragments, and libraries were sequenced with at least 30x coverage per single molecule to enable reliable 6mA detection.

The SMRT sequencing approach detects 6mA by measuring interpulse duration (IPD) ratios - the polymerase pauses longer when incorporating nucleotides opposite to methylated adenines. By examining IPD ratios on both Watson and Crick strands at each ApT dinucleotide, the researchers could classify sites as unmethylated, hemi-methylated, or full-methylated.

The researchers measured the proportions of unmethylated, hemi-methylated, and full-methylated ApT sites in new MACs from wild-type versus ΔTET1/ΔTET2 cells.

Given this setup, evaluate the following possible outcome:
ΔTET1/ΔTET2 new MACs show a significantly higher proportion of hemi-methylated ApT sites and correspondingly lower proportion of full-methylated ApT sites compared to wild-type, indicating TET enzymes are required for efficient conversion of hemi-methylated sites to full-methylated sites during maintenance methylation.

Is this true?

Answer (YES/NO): NO